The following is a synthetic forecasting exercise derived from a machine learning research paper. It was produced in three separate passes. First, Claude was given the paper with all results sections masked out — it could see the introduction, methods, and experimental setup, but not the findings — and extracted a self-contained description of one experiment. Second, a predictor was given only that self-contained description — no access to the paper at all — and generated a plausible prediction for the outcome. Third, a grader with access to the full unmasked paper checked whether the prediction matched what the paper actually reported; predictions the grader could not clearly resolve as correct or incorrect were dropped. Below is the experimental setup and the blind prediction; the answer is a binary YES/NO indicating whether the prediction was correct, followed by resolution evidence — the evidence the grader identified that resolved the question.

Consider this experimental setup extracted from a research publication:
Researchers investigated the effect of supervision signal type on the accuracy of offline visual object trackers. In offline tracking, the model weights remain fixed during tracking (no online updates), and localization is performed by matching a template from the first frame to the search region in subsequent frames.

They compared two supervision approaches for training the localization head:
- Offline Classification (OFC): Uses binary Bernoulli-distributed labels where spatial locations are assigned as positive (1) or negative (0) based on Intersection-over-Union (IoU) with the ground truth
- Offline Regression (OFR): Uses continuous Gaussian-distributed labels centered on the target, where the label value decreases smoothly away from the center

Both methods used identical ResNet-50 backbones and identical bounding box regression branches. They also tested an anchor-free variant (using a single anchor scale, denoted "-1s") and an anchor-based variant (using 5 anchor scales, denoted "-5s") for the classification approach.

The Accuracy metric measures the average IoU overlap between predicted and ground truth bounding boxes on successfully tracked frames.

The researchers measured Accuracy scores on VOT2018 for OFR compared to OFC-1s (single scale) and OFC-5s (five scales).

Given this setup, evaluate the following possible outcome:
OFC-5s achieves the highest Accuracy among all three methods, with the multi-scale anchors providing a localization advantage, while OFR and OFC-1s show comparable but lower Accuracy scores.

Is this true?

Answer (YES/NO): NO